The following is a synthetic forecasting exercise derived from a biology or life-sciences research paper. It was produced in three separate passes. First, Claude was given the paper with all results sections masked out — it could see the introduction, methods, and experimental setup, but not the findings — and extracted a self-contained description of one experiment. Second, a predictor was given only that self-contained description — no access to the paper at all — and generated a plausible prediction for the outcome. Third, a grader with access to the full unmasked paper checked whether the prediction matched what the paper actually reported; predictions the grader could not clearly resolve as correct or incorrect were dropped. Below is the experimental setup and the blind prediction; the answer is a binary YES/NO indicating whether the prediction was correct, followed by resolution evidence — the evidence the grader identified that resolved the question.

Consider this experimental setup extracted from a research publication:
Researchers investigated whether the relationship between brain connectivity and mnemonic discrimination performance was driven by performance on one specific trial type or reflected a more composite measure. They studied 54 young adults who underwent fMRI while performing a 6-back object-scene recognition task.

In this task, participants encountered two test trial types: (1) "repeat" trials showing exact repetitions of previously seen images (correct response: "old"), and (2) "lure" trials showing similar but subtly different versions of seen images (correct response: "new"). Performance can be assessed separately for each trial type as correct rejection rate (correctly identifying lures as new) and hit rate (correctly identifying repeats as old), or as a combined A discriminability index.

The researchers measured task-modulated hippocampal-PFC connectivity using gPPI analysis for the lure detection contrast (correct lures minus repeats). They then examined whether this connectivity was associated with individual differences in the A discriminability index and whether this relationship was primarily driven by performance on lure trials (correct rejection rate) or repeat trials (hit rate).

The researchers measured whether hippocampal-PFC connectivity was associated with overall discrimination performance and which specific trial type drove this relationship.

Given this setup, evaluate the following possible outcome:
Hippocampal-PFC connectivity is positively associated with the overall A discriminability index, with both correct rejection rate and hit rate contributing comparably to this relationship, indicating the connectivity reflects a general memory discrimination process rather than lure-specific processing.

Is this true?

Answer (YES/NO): NO